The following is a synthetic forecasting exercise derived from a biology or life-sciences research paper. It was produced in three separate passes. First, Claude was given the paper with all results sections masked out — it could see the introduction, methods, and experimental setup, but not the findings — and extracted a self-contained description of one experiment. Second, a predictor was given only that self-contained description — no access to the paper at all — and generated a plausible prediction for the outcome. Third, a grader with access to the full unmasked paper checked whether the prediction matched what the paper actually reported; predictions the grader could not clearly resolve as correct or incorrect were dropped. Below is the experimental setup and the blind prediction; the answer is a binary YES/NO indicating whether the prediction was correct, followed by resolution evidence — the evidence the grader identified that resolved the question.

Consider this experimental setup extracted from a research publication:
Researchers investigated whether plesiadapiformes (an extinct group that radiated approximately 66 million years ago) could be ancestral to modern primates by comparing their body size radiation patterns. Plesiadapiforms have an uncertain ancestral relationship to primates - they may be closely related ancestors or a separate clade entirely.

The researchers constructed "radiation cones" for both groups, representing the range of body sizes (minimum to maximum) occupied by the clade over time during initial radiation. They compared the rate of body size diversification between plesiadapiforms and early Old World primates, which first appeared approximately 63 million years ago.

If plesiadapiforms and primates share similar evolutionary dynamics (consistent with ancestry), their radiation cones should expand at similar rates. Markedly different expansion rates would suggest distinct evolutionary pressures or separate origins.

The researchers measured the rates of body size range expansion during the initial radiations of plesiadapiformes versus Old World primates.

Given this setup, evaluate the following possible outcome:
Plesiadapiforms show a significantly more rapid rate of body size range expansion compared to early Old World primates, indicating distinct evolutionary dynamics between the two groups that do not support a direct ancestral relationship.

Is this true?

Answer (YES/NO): NO